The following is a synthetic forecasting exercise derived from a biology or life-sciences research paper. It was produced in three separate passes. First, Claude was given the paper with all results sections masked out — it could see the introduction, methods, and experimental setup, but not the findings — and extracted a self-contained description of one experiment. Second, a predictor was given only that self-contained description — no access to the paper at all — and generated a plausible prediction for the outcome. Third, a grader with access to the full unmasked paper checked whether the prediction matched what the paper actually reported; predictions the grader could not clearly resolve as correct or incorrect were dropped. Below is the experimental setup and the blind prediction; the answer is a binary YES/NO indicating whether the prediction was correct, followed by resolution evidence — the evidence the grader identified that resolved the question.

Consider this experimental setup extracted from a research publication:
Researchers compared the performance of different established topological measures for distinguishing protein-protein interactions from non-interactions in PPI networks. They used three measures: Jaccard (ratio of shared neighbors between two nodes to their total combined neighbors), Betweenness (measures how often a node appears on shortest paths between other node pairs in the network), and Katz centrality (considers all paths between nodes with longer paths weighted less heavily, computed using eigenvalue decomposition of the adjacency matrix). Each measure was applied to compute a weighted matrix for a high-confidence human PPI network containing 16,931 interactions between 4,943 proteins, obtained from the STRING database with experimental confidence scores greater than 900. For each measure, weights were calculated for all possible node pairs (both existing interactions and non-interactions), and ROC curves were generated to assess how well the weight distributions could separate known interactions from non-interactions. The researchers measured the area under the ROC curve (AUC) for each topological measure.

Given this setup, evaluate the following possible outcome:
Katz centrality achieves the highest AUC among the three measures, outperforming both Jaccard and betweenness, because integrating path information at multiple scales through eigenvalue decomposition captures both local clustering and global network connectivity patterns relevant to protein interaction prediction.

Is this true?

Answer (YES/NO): NO